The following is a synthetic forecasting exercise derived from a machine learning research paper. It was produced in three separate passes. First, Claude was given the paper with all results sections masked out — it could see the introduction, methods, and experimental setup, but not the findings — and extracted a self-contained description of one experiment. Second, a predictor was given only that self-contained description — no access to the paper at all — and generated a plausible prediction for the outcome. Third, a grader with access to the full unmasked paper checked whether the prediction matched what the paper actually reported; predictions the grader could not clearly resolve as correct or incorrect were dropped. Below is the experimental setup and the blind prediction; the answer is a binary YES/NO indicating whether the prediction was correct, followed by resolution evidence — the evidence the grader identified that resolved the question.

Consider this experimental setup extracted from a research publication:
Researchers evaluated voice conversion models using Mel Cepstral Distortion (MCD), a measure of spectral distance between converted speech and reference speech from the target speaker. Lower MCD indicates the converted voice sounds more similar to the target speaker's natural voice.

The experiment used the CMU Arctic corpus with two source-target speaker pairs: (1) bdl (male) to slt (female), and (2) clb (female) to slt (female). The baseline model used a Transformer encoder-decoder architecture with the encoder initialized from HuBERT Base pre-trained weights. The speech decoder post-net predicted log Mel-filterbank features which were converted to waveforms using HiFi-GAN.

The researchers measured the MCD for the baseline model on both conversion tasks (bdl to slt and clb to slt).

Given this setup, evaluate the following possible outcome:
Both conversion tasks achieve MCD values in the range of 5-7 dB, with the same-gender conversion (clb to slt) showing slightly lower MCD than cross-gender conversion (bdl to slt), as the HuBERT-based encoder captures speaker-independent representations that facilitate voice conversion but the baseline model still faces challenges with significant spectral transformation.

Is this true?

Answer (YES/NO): YES